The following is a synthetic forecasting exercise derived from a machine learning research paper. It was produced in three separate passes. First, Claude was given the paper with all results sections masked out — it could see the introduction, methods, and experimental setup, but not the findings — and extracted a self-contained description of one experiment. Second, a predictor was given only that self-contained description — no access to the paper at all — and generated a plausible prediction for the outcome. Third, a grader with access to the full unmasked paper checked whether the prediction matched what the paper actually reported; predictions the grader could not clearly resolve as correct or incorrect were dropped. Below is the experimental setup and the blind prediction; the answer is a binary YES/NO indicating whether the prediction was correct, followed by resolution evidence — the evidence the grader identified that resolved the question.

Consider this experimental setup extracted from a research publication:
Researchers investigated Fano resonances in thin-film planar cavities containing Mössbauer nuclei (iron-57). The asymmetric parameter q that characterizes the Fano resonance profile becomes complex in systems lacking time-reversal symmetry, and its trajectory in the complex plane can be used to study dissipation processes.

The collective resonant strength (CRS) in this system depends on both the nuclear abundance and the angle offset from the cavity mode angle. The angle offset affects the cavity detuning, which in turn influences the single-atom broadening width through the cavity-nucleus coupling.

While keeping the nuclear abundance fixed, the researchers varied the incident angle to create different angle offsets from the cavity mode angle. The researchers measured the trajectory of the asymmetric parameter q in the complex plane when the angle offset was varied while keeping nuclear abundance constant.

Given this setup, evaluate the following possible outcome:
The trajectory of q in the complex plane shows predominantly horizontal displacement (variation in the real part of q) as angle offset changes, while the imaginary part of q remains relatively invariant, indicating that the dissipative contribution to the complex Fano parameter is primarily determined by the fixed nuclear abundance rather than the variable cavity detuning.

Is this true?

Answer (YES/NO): NO